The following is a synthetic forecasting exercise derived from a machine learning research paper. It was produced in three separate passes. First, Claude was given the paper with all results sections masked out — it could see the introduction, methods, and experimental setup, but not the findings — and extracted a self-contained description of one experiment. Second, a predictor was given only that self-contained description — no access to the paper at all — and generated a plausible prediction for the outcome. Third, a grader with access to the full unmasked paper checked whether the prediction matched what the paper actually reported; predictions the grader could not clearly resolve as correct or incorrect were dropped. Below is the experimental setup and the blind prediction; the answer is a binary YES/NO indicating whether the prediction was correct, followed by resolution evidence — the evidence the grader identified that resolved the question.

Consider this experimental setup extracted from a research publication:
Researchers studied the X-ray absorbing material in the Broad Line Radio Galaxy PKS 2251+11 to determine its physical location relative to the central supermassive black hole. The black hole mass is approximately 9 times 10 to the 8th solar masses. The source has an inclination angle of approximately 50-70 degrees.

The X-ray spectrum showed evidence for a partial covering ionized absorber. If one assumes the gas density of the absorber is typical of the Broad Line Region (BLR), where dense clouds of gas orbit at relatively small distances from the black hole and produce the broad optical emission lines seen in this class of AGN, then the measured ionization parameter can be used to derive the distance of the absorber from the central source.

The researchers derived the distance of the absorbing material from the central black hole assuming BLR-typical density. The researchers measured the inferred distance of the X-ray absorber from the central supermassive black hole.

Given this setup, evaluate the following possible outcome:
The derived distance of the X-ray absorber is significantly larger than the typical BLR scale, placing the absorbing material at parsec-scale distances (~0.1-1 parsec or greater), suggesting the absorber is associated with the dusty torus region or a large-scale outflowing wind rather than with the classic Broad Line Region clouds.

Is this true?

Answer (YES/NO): NO